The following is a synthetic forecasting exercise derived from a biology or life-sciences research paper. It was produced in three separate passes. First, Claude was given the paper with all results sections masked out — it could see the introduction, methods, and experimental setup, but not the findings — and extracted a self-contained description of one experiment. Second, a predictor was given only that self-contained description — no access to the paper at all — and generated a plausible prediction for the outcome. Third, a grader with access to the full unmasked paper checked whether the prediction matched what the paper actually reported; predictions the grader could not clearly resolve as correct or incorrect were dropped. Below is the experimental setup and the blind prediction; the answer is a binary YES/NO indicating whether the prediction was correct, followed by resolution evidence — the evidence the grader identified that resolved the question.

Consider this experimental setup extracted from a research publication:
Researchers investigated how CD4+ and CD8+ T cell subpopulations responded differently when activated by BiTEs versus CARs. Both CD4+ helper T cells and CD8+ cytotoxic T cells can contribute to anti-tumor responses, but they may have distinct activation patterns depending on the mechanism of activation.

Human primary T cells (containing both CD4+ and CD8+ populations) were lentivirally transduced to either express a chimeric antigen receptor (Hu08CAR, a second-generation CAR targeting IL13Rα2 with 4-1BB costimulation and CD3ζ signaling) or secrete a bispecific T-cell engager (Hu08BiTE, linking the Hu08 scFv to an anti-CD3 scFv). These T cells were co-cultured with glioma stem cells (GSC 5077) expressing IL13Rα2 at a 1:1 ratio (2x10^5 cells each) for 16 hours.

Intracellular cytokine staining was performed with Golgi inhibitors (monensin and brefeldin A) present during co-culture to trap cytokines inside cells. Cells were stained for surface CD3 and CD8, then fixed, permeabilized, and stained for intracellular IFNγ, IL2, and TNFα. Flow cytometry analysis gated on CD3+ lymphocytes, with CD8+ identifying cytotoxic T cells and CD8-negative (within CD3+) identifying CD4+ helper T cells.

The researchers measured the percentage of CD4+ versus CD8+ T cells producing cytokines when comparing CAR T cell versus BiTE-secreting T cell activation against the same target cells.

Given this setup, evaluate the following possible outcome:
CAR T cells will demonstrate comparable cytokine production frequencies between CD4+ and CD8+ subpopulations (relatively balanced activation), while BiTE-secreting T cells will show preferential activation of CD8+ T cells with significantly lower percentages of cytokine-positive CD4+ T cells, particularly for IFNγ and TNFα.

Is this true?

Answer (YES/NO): NO